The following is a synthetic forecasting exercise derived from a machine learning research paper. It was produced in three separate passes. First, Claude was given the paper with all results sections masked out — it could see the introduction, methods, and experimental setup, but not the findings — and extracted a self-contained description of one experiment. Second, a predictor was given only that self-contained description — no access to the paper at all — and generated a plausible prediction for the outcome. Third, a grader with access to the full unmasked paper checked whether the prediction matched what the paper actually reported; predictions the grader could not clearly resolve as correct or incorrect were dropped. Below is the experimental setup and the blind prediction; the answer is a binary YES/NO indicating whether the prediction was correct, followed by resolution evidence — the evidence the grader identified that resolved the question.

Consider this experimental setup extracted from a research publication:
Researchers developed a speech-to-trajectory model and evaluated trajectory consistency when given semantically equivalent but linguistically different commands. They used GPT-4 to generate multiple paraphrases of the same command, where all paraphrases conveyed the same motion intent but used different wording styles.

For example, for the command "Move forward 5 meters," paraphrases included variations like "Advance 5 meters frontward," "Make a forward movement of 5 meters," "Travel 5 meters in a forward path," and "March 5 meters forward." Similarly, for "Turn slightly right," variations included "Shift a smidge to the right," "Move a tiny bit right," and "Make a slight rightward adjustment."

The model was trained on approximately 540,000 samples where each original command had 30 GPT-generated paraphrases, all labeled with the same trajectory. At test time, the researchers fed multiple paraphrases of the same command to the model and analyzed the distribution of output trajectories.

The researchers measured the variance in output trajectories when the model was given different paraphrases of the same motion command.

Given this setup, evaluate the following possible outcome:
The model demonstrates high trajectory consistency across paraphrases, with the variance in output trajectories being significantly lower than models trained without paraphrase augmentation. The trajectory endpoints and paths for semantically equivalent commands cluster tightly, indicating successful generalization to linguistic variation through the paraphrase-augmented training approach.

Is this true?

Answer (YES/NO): NO